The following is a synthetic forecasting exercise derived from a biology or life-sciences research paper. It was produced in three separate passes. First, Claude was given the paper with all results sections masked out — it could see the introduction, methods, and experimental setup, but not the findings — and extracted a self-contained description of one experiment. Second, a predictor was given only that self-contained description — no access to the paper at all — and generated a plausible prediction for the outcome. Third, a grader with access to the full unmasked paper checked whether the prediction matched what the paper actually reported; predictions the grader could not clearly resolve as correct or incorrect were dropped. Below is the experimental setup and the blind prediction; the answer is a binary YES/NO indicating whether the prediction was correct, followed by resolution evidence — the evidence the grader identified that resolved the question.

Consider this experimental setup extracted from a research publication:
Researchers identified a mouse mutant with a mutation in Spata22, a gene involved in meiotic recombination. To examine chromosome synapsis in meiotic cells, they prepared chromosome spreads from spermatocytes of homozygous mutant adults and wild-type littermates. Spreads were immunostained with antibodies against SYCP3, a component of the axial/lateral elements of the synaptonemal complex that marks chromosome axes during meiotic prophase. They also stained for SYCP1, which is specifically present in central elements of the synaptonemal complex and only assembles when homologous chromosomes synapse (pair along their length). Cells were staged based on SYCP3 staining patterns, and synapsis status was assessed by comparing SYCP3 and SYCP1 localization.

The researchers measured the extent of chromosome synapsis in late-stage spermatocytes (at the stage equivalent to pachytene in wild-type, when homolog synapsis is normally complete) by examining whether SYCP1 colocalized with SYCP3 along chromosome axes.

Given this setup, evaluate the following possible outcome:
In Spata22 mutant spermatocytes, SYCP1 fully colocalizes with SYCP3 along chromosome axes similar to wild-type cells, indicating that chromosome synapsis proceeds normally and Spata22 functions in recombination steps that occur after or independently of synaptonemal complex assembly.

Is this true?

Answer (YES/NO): NO